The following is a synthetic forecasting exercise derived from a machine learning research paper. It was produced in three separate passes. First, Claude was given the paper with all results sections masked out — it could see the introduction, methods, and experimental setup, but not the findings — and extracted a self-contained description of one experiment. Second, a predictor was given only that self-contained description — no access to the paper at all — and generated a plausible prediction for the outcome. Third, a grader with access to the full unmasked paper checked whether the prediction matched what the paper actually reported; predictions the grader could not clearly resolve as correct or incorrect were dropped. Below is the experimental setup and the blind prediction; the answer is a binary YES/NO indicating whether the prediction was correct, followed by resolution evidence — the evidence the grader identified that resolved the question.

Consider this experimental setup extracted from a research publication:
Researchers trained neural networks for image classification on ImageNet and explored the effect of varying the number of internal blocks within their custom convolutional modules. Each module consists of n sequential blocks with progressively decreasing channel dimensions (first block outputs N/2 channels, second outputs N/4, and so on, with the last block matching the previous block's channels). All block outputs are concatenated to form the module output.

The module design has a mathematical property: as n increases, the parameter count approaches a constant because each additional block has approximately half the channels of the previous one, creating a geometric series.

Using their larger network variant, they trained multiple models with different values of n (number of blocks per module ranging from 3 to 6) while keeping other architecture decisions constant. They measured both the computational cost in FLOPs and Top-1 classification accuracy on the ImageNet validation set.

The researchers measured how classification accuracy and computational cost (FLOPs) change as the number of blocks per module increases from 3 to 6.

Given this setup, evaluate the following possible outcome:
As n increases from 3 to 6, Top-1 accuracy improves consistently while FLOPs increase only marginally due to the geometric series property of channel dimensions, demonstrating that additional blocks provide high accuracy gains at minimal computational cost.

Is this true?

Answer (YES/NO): NO